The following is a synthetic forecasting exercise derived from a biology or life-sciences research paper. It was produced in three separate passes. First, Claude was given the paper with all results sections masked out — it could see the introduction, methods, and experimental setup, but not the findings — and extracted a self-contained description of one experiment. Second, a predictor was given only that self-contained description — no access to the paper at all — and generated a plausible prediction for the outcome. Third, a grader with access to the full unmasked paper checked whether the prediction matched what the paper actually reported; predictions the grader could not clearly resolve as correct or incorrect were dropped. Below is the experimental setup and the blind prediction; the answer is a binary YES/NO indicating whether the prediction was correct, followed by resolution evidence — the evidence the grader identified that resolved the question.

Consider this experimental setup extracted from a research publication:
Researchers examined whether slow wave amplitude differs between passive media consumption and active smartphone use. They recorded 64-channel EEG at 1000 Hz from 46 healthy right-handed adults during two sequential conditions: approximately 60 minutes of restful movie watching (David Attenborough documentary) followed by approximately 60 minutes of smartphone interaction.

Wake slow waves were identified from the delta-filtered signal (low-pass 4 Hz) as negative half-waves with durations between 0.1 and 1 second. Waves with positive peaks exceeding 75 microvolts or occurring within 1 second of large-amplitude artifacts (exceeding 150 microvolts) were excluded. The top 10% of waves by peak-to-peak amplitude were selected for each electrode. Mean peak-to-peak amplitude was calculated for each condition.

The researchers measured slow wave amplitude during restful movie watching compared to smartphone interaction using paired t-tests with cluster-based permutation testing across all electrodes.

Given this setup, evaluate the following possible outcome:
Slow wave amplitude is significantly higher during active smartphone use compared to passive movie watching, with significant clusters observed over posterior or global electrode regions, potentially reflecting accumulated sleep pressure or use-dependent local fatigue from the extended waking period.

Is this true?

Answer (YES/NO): NO